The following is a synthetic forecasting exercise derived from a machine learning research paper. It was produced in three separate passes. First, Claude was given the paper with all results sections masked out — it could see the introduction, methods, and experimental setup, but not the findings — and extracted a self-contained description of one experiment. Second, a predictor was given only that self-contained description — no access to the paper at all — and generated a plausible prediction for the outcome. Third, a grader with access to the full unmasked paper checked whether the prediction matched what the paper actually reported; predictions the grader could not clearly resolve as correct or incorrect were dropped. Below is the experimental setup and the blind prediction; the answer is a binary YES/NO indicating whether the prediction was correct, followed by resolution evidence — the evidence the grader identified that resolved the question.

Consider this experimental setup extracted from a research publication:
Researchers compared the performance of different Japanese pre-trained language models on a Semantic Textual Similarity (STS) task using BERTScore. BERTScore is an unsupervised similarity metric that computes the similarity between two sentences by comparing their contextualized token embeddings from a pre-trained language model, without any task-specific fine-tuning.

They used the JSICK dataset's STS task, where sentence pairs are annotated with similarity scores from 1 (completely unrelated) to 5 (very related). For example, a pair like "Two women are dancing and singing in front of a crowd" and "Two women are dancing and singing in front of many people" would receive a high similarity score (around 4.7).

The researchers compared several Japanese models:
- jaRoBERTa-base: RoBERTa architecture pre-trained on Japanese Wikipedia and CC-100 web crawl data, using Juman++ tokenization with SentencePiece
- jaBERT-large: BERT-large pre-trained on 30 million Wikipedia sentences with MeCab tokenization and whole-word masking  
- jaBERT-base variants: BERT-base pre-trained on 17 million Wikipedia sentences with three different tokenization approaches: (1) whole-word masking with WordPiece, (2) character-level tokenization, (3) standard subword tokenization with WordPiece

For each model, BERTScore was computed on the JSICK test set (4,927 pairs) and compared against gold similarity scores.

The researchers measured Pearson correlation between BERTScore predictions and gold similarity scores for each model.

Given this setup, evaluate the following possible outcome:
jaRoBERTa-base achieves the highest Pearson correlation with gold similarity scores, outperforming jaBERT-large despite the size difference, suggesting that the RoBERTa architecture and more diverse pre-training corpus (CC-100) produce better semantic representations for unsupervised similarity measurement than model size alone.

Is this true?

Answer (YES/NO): NO